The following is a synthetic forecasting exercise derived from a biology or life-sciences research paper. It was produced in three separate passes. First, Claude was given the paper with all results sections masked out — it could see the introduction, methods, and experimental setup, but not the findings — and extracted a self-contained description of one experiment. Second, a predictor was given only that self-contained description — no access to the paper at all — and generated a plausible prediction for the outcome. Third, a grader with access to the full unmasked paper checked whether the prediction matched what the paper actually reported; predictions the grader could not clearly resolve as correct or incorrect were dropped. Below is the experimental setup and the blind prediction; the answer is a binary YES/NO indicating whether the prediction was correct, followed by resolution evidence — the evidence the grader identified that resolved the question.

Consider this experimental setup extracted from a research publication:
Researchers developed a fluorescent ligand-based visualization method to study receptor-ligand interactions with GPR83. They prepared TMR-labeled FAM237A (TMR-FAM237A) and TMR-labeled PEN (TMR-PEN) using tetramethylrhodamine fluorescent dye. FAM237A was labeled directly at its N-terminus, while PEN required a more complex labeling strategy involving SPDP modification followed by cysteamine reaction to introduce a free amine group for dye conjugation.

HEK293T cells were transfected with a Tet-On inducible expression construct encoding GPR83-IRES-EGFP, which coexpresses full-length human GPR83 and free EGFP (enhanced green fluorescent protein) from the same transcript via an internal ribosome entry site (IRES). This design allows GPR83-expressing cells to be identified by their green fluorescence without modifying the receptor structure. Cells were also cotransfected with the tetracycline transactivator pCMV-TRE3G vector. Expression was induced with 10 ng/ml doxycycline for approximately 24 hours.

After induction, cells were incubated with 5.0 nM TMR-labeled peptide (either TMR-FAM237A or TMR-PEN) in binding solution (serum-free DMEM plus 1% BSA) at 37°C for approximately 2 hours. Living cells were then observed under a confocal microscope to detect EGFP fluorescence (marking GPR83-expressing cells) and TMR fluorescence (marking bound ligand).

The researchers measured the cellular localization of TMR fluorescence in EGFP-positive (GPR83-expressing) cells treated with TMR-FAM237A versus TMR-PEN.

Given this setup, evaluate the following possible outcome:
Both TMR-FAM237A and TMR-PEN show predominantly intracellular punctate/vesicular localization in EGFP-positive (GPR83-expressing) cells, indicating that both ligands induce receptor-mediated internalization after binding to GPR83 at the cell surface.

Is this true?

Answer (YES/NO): NO